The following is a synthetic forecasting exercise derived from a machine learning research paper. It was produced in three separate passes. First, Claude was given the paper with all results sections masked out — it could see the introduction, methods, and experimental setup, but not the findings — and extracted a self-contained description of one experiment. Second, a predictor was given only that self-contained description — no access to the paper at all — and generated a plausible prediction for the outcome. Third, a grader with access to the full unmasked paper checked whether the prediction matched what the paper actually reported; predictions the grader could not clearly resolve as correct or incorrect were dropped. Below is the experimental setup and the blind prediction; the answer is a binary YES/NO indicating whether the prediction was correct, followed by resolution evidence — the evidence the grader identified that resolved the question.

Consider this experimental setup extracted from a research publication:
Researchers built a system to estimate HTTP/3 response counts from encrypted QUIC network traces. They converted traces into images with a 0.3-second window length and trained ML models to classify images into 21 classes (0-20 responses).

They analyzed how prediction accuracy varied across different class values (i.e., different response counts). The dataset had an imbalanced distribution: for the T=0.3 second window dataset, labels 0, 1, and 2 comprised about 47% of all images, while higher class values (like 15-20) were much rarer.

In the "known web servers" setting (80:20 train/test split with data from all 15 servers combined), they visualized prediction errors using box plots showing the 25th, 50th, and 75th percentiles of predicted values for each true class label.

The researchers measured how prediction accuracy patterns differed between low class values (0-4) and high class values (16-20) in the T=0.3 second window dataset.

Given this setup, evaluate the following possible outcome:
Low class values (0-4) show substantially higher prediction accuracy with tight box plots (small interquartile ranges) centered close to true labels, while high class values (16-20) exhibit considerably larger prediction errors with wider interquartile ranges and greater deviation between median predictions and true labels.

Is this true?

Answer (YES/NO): YES